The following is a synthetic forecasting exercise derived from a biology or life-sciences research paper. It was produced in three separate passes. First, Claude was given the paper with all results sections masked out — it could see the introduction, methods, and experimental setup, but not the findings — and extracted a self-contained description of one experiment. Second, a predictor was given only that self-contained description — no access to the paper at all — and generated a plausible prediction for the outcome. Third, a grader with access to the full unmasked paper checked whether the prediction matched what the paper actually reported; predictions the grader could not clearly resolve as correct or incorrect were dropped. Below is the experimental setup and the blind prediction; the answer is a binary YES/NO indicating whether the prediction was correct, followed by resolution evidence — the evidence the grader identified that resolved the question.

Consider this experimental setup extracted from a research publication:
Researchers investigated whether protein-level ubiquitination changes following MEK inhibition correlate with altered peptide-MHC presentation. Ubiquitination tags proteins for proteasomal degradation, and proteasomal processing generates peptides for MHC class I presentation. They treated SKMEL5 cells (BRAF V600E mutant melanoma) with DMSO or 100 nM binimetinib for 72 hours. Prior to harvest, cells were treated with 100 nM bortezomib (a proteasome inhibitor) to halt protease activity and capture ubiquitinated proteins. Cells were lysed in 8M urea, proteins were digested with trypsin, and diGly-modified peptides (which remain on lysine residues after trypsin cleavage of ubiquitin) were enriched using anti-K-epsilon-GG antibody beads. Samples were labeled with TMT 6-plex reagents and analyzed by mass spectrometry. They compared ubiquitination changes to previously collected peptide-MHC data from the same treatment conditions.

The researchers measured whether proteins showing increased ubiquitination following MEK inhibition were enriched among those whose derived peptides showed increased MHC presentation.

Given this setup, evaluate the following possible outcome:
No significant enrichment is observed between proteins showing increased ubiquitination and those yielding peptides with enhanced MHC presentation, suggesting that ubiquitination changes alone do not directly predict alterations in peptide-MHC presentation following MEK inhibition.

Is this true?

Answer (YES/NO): YES